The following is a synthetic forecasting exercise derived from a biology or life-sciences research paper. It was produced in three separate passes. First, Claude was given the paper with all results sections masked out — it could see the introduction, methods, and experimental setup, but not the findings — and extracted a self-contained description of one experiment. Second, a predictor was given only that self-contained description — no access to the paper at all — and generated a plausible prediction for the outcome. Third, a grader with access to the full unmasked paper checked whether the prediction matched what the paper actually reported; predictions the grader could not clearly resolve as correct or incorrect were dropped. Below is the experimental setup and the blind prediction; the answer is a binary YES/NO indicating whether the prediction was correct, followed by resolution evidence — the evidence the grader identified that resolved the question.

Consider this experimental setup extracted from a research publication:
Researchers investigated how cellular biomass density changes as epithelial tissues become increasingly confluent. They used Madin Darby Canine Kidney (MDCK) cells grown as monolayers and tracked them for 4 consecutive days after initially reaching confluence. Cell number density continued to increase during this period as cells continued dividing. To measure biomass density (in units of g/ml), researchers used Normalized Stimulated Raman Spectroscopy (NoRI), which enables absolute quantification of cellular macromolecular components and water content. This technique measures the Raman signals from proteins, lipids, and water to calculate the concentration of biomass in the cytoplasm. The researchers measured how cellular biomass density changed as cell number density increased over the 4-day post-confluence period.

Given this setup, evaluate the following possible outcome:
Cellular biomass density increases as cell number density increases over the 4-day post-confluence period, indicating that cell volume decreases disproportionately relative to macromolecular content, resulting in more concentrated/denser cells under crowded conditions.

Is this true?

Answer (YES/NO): YES